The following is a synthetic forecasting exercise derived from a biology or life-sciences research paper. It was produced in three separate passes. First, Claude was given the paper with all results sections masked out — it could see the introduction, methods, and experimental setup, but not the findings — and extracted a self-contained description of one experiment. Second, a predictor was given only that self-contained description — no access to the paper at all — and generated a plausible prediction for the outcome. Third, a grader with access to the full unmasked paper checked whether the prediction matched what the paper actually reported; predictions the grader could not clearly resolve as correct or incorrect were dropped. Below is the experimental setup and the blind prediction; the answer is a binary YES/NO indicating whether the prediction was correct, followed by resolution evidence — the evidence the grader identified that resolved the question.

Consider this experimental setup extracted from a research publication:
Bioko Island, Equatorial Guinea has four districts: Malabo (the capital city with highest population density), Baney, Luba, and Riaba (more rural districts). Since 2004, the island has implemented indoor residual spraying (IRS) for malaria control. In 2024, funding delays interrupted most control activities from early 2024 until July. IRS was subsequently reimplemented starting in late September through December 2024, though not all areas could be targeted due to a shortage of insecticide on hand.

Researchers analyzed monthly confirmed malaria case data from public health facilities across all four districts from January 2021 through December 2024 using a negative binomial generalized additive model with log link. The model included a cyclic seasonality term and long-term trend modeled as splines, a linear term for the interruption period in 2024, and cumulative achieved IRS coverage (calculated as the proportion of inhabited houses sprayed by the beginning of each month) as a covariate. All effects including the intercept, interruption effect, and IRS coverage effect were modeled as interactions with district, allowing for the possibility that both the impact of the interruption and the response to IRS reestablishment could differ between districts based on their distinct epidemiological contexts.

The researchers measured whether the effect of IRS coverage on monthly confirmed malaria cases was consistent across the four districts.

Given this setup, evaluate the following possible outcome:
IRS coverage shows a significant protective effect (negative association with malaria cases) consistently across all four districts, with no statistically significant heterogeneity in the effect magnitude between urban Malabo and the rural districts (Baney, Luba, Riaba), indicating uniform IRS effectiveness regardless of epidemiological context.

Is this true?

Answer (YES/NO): NO